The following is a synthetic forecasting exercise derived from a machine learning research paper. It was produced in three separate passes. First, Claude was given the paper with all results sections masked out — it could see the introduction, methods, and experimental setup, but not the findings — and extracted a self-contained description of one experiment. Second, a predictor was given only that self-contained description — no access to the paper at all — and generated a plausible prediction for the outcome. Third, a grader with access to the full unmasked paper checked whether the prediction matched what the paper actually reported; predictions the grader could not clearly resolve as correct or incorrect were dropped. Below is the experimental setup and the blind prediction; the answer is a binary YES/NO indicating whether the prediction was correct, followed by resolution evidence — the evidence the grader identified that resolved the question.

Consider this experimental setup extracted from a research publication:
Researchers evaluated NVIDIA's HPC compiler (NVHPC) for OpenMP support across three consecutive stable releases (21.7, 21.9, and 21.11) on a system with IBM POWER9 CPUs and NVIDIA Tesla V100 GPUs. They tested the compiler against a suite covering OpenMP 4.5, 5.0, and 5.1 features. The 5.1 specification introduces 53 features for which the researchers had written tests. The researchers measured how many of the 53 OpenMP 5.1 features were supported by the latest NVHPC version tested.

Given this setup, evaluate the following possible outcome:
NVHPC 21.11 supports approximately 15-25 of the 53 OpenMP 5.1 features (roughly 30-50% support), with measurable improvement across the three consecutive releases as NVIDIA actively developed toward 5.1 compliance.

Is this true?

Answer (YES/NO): NO